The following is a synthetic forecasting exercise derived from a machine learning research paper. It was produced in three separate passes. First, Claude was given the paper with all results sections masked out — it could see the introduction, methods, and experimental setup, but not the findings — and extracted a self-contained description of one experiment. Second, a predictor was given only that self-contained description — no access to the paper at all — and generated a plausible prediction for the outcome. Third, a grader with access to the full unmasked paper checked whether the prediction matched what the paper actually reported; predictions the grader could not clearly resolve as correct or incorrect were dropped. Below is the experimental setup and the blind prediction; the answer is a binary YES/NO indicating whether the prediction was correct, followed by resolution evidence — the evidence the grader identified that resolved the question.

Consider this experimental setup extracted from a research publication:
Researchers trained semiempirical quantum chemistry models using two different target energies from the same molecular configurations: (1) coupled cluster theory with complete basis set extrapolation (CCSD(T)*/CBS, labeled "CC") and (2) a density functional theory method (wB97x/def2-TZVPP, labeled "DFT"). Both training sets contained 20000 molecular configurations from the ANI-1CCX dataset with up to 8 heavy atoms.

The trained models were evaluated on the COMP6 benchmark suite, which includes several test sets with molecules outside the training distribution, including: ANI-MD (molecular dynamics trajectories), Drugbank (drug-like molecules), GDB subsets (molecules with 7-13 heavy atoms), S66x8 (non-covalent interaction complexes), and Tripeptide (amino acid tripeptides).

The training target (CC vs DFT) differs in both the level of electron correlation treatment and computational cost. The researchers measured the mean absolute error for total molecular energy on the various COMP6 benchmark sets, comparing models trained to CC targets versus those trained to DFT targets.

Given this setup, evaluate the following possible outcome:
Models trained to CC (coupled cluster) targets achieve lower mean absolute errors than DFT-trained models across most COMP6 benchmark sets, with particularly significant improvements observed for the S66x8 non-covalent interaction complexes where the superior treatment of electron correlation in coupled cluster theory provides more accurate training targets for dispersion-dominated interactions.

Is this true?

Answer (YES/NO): NO